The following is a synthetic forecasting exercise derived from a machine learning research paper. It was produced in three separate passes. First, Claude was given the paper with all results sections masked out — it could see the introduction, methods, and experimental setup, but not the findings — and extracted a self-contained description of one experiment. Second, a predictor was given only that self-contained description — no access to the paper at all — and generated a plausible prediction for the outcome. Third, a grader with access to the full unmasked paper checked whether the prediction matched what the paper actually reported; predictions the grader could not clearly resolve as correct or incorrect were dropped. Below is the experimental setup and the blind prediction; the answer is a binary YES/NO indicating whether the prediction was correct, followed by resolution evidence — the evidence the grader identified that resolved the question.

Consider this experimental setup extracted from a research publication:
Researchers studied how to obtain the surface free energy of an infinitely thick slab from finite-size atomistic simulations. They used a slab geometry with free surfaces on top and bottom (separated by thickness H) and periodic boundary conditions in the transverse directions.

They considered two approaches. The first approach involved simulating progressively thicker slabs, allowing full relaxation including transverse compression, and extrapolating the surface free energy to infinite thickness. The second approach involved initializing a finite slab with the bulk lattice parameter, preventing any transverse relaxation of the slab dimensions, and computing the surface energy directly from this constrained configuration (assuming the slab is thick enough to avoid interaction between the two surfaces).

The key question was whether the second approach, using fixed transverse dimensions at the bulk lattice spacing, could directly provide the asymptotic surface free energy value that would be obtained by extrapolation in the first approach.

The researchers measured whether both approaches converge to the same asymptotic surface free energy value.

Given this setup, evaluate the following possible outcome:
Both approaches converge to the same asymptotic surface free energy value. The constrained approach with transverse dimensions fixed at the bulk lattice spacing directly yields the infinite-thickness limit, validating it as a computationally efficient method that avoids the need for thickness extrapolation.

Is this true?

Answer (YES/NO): YES